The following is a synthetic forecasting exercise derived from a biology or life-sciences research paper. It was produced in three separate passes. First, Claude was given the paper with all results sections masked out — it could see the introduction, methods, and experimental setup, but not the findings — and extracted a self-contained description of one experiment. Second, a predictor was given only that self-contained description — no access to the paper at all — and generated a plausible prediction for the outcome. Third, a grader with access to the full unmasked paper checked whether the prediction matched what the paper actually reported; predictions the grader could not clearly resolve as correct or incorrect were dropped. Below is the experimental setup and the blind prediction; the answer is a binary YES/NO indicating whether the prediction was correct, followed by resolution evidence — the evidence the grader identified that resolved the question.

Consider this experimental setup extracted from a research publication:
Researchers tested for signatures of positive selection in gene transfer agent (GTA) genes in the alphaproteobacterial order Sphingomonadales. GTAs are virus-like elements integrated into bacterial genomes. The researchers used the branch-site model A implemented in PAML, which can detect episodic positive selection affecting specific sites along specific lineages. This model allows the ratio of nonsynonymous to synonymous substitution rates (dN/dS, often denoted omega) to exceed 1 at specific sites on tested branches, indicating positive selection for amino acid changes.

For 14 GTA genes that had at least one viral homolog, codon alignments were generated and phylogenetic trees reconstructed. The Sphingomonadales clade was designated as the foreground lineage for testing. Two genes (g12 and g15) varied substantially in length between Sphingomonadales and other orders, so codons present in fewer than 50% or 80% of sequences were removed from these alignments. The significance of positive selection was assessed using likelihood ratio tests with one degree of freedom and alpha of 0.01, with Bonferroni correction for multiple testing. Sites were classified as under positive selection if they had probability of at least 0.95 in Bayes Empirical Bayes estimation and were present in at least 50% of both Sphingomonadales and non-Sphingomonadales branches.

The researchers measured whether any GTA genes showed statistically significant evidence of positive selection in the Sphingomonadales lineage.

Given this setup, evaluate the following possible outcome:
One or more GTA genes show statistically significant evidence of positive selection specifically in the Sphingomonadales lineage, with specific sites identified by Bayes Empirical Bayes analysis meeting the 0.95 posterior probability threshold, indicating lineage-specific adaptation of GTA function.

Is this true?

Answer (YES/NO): YES